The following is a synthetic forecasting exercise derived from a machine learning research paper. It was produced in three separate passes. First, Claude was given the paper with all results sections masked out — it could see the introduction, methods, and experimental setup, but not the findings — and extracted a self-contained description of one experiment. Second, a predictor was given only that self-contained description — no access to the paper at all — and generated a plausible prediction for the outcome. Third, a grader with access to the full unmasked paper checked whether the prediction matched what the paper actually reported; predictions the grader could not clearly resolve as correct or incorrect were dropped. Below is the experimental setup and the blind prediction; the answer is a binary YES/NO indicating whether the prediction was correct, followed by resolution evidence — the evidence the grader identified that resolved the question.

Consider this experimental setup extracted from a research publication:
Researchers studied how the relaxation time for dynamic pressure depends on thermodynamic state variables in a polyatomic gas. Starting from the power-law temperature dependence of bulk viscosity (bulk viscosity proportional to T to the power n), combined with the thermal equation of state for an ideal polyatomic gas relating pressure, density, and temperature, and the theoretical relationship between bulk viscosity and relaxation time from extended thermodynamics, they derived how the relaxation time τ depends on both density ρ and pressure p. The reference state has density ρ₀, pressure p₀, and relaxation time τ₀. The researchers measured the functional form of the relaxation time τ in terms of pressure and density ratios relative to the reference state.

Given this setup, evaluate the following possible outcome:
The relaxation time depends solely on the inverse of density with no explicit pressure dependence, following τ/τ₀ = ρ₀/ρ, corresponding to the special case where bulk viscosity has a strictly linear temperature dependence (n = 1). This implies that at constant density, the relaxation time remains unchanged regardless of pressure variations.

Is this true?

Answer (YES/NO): NO